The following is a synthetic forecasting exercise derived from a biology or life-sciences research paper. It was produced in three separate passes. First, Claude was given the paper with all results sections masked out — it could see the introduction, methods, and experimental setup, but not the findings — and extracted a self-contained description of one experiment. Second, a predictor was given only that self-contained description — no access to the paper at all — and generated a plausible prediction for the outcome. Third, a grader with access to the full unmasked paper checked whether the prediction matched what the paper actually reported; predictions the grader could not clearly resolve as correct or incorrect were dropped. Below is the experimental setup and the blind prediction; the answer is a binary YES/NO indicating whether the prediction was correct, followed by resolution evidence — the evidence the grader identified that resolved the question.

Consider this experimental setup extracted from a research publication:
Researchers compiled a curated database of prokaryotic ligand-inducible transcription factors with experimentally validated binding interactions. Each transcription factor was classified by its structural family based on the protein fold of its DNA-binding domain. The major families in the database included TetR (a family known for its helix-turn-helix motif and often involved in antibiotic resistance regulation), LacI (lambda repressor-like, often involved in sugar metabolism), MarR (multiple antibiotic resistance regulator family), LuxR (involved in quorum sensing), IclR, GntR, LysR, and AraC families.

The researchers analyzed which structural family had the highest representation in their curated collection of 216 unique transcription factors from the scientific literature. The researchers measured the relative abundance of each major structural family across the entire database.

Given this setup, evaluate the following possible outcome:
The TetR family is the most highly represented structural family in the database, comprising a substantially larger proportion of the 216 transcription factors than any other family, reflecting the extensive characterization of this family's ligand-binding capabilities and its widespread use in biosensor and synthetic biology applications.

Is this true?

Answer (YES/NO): YES